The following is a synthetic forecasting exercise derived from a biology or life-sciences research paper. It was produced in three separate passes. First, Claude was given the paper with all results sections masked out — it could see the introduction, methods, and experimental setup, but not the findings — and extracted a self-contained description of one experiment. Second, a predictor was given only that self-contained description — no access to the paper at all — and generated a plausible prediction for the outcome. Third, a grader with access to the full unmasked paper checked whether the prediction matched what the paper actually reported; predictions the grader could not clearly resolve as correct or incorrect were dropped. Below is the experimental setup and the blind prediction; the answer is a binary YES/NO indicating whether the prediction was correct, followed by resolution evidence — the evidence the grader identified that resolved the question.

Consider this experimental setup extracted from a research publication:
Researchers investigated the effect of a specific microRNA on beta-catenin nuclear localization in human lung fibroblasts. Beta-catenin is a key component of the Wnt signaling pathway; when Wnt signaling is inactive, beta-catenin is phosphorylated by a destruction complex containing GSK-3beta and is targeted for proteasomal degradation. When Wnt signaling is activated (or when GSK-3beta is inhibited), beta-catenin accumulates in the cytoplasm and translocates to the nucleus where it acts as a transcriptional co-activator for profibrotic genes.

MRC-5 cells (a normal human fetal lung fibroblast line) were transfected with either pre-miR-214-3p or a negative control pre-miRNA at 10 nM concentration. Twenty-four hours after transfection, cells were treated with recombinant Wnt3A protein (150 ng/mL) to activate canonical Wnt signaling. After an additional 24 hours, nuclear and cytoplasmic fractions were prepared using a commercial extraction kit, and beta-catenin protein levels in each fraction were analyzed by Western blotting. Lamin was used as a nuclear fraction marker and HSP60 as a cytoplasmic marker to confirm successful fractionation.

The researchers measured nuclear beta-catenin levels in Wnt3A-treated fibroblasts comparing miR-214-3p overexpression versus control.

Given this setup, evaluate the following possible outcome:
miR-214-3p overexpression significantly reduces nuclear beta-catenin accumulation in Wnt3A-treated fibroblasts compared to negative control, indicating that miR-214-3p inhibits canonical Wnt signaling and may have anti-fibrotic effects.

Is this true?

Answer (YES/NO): NO